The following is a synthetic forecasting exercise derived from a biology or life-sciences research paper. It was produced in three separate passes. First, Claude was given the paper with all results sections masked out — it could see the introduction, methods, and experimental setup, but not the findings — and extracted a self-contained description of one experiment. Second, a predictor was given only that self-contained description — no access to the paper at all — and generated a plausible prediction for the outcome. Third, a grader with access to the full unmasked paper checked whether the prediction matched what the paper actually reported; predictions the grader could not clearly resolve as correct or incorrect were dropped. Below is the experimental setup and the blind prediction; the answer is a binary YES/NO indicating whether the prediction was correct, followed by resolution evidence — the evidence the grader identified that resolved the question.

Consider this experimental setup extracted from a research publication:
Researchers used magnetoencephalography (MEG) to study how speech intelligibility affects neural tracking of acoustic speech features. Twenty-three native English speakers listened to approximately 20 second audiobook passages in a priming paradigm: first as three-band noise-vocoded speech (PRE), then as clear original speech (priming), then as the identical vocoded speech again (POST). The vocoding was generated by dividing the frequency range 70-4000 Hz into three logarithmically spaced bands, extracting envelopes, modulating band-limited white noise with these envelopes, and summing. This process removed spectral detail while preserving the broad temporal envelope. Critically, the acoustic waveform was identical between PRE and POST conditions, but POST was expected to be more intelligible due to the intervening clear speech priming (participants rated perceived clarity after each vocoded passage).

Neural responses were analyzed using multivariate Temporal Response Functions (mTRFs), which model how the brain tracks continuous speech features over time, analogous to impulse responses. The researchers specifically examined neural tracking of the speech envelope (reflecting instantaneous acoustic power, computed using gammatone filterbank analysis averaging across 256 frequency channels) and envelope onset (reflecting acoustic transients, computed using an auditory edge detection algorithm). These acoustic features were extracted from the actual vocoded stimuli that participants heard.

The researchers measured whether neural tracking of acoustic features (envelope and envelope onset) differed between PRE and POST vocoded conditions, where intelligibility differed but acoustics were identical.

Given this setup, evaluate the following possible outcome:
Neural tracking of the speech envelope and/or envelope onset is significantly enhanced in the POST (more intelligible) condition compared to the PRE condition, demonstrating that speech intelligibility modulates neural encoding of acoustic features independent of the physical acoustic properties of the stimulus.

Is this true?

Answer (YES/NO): NO